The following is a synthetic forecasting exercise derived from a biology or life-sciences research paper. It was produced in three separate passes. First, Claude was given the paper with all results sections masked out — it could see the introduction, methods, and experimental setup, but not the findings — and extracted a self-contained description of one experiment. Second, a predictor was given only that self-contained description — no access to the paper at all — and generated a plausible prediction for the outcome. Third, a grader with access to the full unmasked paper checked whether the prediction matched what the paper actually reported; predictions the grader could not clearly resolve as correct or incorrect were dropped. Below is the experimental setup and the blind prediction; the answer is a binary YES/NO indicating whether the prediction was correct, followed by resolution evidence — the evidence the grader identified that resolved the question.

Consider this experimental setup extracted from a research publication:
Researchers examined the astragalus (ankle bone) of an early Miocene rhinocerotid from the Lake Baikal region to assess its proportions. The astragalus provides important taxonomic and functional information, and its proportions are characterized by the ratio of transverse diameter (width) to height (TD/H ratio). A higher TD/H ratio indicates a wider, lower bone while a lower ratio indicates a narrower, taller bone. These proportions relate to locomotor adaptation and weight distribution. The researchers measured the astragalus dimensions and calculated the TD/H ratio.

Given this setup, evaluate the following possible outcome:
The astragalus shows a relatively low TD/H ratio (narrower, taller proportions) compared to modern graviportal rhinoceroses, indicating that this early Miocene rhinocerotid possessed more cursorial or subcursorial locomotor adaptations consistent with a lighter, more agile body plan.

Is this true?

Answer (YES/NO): NO